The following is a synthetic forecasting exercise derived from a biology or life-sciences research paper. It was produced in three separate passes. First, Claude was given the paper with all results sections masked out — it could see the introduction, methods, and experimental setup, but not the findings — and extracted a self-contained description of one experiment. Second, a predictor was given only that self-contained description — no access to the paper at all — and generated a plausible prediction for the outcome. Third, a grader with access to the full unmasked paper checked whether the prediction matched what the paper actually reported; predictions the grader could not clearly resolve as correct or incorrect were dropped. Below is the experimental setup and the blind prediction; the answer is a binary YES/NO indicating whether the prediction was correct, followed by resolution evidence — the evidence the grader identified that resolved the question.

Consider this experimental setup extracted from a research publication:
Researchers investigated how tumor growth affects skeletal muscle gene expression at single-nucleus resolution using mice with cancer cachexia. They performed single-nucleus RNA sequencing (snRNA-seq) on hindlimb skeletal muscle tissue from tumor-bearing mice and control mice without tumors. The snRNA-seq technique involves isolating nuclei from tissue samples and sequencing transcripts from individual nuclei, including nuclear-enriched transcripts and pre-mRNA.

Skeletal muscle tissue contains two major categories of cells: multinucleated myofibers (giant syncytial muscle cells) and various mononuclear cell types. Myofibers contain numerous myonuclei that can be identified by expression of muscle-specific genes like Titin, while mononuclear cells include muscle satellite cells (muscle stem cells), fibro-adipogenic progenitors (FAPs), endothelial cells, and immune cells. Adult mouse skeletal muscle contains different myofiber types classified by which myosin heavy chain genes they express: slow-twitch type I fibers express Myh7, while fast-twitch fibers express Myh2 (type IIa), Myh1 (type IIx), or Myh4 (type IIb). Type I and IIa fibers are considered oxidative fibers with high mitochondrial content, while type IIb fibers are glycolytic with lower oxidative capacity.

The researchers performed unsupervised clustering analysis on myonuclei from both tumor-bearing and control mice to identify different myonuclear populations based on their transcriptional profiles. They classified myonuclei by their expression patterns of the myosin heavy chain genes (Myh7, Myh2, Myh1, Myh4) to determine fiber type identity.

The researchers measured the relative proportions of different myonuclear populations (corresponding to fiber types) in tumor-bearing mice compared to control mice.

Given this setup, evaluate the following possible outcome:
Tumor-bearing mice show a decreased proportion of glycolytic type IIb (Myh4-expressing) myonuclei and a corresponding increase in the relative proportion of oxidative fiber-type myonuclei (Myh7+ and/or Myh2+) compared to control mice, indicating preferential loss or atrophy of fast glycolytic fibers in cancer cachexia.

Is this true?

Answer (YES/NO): NO